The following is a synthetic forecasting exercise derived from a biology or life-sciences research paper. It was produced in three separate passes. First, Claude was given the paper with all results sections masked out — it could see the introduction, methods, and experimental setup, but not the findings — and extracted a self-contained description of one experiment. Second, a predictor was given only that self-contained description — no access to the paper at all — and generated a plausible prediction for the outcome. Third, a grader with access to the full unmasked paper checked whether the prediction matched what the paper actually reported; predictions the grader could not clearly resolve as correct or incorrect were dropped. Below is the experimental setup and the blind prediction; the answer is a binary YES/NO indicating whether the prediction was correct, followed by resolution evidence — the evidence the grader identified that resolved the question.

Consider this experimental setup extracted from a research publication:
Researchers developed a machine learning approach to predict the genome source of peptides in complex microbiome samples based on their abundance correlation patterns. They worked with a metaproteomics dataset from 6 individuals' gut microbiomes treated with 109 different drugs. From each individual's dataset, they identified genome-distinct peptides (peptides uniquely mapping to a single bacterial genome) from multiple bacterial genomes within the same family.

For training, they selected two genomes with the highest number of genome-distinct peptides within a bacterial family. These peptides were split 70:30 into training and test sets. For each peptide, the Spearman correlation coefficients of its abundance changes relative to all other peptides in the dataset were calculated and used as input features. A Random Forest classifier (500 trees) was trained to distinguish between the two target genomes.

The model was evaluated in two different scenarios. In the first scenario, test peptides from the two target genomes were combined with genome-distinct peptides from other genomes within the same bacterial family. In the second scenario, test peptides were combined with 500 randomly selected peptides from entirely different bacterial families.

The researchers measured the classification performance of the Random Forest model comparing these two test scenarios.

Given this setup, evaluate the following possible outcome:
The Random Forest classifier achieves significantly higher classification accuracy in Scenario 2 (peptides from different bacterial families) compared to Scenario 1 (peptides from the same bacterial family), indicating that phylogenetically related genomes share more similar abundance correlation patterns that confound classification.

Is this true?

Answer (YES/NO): YES